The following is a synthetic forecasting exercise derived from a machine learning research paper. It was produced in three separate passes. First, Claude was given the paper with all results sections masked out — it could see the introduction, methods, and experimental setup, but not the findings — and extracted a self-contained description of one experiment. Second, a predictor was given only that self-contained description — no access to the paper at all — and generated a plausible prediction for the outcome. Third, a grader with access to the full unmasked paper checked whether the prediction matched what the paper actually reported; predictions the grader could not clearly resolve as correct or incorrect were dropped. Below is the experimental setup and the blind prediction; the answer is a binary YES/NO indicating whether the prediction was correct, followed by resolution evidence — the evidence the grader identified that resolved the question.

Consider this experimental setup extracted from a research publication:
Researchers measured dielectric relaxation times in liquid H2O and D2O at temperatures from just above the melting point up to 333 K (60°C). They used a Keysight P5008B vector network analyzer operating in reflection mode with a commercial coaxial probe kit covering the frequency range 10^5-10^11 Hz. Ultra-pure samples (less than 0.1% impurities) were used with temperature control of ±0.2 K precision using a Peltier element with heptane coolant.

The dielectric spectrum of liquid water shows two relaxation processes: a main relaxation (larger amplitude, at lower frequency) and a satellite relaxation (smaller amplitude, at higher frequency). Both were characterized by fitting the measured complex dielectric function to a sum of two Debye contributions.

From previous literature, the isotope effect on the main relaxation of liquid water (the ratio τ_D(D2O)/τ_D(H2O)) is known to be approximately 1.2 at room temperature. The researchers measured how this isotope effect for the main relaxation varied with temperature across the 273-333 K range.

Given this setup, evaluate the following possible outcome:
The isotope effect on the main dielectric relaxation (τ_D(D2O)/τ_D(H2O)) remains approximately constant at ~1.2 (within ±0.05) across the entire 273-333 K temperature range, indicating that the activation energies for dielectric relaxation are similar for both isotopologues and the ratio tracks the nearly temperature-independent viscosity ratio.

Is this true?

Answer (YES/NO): NO